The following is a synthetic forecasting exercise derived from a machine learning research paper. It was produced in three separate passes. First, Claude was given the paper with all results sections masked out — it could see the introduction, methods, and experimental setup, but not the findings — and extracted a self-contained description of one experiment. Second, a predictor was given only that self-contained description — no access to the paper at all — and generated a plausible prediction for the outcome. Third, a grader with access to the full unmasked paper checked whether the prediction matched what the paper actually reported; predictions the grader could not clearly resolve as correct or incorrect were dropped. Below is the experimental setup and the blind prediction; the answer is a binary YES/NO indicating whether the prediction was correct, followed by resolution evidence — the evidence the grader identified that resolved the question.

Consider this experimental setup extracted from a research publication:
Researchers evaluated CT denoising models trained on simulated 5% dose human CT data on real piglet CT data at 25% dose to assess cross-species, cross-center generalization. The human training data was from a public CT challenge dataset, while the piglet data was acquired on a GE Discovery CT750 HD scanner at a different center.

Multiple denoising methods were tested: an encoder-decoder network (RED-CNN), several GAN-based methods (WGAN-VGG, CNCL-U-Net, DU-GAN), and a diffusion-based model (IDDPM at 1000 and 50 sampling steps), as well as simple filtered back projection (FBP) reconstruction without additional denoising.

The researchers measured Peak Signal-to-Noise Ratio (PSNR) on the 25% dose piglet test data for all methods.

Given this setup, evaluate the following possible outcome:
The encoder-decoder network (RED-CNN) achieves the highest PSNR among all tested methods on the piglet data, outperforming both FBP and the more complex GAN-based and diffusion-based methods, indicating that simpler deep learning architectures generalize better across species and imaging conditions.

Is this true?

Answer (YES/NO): NO